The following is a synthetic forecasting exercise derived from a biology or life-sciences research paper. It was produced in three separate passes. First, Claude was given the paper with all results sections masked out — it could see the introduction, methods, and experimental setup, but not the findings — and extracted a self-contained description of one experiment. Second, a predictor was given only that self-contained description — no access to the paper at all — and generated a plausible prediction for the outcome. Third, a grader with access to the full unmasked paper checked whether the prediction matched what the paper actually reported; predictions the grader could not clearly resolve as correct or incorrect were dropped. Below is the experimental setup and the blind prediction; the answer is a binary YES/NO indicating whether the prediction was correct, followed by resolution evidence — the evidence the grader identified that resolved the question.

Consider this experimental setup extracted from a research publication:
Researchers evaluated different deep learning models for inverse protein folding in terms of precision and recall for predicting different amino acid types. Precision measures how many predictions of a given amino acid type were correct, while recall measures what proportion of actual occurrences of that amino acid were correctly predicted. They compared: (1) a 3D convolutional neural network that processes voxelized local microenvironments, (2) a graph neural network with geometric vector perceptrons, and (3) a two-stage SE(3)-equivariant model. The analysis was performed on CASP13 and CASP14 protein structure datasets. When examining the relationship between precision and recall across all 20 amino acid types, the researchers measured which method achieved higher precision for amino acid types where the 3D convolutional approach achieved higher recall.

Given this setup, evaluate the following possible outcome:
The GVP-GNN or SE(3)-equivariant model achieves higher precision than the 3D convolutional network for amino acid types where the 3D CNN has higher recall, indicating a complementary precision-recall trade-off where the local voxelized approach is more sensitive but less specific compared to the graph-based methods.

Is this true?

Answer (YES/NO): YES